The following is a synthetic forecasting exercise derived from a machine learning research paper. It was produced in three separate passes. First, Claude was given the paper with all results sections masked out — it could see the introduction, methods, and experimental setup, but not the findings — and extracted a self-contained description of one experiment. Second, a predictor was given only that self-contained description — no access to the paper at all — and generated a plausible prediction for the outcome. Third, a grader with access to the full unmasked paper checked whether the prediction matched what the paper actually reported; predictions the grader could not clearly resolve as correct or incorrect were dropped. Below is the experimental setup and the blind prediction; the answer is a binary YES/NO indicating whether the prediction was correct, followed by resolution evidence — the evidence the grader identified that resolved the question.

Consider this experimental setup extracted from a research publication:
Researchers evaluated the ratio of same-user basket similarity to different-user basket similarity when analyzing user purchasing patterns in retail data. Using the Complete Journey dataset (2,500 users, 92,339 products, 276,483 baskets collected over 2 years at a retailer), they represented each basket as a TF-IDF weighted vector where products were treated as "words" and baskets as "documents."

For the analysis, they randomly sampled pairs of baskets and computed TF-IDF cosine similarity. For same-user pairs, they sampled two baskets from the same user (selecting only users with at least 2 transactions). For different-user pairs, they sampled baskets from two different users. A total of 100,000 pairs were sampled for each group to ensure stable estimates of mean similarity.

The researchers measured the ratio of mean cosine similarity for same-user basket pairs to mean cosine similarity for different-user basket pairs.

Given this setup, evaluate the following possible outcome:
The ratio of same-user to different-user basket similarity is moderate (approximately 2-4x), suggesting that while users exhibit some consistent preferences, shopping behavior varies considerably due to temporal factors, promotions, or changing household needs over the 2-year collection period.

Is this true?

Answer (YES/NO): NO